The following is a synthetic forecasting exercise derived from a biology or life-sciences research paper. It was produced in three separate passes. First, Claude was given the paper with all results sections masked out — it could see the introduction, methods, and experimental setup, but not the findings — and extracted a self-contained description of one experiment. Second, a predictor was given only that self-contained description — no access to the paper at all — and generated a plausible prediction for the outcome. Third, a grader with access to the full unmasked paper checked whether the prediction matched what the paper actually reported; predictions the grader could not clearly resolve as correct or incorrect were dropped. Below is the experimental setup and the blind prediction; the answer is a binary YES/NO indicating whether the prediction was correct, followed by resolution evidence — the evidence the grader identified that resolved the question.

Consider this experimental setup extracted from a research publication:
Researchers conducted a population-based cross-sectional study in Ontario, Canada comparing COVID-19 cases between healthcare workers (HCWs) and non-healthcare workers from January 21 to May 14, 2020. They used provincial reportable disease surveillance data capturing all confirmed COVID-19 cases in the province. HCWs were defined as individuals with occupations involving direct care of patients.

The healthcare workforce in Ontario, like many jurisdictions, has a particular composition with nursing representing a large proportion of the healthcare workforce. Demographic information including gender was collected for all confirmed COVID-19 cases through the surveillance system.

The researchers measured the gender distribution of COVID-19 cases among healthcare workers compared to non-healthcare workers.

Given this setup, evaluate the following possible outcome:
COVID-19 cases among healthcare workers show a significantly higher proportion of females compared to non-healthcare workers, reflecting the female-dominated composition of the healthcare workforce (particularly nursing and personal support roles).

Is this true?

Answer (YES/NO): YES